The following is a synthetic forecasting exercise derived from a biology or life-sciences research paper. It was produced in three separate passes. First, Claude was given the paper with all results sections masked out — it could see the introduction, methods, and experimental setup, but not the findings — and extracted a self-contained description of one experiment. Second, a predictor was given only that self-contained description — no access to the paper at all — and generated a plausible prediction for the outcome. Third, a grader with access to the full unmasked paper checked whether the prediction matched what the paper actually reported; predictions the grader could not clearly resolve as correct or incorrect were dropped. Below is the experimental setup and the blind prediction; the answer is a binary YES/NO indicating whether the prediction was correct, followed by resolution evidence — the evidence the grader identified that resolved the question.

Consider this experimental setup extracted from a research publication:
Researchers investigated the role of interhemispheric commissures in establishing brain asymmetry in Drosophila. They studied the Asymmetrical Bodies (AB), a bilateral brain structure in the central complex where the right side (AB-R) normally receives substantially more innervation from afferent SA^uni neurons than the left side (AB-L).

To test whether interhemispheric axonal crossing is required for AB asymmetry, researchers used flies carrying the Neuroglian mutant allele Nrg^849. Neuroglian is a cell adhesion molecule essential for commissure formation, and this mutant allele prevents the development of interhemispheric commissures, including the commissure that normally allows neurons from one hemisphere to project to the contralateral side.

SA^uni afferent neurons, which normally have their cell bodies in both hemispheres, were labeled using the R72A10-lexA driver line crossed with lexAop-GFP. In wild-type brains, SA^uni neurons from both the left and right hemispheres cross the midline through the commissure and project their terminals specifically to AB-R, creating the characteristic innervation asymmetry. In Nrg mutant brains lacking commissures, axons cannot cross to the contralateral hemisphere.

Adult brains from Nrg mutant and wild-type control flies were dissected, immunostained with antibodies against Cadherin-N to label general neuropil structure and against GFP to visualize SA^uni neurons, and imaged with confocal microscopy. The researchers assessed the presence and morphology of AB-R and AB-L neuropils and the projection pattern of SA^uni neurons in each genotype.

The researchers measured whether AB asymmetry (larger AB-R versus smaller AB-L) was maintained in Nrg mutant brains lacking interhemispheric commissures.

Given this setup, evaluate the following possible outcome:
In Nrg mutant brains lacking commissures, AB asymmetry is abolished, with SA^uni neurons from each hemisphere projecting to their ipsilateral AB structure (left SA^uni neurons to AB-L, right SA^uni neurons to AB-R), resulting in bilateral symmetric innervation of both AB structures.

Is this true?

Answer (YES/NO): YES